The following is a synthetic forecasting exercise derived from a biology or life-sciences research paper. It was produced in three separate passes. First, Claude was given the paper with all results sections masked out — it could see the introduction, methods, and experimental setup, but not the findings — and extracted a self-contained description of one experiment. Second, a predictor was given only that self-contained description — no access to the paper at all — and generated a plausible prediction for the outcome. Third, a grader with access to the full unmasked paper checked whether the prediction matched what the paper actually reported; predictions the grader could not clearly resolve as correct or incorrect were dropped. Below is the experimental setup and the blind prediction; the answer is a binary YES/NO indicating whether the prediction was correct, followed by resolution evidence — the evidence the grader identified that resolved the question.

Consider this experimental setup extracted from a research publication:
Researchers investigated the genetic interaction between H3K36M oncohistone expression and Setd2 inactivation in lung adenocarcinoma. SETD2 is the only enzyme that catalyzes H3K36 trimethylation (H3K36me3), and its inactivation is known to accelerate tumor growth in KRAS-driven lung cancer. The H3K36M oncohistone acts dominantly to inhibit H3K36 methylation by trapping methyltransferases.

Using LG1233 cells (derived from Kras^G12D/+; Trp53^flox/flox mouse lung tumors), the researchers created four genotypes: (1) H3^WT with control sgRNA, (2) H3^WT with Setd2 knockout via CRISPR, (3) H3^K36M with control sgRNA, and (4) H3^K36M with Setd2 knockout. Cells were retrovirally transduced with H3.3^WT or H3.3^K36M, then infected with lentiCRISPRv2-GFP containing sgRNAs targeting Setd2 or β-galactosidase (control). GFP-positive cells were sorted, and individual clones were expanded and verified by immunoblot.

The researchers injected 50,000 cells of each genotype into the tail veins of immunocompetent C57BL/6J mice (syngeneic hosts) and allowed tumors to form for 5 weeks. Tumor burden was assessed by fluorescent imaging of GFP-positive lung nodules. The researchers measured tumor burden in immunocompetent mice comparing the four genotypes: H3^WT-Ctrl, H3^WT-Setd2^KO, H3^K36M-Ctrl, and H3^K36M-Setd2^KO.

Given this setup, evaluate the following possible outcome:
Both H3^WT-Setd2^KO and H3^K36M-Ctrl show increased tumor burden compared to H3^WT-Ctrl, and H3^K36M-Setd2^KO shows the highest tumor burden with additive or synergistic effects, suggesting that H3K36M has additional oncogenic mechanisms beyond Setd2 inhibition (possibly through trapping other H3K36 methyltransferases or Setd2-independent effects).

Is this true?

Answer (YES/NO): NO